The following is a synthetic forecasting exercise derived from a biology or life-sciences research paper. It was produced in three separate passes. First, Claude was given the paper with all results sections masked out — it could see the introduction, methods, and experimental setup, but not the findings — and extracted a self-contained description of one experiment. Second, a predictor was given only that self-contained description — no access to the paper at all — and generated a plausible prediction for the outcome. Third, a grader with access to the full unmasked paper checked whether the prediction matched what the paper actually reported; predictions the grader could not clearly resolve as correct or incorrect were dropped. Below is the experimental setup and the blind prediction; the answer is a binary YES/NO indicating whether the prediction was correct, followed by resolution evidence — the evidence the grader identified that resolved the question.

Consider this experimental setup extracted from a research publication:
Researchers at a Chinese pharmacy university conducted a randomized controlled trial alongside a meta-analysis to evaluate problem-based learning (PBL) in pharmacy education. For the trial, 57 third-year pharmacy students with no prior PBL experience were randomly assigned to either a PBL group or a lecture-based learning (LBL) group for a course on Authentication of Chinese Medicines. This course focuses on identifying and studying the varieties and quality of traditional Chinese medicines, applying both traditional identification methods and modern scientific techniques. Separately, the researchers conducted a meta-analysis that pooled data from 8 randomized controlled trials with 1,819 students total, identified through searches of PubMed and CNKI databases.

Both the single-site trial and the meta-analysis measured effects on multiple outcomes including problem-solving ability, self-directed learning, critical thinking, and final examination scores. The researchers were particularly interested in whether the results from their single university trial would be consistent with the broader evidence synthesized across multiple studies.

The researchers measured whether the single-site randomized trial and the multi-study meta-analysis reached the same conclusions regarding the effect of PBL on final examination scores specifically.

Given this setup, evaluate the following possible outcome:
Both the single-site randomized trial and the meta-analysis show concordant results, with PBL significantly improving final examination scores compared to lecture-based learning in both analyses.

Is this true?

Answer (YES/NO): NO